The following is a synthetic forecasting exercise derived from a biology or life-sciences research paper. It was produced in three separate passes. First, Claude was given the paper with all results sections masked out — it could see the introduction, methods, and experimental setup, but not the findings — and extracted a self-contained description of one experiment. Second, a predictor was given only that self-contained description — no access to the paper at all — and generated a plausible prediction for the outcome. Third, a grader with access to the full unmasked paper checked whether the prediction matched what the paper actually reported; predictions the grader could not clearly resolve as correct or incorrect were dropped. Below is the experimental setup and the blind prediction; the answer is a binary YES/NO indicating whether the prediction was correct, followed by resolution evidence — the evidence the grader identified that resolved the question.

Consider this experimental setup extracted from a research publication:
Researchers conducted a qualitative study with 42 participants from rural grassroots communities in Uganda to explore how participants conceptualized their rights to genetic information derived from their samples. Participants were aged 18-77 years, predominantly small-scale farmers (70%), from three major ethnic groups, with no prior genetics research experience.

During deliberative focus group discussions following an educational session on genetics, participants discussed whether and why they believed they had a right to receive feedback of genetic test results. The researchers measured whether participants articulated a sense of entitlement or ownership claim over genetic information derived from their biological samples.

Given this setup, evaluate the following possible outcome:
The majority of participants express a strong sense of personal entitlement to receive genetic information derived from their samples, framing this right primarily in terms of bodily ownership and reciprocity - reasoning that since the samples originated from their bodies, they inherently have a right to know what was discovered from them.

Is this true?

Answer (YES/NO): YES